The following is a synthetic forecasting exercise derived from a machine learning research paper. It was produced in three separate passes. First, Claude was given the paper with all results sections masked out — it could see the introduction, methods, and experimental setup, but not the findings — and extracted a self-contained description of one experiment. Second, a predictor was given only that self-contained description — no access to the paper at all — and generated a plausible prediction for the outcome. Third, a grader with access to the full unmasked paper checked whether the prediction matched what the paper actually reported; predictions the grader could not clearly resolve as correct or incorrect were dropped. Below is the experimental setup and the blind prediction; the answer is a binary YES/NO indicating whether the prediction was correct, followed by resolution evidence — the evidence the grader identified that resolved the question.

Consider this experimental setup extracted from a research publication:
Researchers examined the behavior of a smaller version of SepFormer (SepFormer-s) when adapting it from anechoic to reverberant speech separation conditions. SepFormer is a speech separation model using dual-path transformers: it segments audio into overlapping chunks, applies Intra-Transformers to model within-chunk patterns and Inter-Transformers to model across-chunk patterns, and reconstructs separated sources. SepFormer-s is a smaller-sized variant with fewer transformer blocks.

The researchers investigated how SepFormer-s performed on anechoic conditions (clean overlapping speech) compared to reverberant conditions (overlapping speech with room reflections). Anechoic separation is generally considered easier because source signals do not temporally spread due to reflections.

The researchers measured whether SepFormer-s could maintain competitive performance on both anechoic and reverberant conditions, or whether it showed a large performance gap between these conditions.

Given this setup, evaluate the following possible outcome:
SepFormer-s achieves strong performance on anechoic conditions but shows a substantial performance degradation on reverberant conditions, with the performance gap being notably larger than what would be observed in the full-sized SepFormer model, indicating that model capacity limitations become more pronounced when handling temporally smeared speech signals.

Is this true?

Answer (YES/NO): YES